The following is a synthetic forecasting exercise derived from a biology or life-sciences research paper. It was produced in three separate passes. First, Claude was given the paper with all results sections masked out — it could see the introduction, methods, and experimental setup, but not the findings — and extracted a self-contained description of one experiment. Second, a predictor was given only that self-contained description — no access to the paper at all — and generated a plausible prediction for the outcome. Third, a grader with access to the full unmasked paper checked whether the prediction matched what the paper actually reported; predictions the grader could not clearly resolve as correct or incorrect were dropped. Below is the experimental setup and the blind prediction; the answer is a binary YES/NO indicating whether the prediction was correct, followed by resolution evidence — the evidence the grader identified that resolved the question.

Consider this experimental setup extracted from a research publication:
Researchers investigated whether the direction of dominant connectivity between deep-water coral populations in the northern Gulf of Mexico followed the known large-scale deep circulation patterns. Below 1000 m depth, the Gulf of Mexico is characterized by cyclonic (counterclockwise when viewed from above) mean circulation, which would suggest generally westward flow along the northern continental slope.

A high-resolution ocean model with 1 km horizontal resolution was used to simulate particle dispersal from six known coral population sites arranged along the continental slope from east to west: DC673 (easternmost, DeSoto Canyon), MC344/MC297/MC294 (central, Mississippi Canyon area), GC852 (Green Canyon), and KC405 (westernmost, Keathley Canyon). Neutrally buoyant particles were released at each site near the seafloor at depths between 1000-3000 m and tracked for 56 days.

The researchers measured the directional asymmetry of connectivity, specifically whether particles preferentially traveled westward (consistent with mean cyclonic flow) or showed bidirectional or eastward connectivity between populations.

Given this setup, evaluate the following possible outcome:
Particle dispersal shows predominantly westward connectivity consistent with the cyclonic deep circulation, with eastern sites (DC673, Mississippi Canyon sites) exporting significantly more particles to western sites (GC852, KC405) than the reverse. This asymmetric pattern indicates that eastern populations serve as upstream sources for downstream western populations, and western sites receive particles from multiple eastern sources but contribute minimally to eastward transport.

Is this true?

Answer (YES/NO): NO